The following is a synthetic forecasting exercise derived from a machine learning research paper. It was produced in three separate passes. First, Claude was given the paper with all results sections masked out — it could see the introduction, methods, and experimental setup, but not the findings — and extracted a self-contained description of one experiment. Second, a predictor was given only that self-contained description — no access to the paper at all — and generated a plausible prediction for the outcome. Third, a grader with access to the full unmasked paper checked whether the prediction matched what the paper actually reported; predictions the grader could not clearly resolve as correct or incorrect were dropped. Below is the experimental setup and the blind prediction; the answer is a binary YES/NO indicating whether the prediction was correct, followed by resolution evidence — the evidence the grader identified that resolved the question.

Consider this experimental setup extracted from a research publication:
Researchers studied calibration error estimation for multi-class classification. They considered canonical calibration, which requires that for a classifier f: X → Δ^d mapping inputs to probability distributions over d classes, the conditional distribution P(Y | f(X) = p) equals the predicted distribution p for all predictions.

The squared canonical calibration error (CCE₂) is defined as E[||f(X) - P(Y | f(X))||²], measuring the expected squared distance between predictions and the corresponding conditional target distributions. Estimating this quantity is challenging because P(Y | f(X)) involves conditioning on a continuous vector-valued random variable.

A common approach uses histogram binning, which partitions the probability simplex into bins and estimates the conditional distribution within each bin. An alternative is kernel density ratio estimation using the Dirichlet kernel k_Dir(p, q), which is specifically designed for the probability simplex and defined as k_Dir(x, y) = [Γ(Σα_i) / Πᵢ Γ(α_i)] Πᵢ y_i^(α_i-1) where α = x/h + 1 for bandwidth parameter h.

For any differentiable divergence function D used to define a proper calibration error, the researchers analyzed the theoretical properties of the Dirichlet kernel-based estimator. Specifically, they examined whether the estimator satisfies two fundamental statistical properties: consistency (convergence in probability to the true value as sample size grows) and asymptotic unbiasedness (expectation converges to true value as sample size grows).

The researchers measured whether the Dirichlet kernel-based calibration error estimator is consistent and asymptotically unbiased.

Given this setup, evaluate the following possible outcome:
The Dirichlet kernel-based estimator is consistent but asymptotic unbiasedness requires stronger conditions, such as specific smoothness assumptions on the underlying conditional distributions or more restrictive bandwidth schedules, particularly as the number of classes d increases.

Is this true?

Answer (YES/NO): NO